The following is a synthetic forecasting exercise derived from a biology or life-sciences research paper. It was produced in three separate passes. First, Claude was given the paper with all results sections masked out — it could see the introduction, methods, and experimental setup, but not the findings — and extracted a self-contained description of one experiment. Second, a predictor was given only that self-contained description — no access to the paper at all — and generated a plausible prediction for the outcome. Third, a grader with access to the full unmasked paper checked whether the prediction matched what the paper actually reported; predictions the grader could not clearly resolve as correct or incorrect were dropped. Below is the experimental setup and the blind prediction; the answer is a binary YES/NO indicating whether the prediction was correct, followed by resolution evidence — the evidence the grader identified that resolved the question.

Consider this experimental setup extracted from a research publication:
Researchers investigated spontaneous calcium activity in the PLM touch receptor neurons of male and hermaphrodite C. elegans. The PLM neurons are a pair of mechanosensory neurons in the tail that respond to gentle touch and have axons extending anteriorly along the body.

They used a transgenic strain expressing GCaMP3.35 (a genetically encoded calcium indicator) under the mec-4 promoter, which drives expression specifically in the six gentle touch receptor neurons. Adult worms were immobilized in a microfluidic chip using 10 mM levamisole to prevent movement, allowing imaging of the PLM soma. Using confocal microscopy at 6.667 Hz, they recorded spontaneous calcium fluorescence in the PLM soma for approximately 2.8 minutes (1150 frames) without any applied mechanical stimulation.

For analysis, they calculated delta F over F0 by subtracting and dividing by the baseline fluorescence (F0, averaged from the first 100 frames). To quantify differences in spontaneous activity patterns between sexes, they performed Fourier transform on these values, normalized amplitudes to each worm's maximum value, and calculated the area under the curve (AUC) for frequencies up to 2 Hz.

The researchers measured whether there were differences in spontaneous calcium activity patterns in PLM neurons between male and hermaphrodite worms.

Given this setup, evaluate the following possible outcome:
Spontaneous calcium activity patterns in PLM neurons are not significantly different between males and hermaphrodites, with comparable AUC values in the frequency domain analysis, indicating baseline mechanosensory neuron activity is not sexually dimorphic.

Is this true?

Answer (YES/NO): NO